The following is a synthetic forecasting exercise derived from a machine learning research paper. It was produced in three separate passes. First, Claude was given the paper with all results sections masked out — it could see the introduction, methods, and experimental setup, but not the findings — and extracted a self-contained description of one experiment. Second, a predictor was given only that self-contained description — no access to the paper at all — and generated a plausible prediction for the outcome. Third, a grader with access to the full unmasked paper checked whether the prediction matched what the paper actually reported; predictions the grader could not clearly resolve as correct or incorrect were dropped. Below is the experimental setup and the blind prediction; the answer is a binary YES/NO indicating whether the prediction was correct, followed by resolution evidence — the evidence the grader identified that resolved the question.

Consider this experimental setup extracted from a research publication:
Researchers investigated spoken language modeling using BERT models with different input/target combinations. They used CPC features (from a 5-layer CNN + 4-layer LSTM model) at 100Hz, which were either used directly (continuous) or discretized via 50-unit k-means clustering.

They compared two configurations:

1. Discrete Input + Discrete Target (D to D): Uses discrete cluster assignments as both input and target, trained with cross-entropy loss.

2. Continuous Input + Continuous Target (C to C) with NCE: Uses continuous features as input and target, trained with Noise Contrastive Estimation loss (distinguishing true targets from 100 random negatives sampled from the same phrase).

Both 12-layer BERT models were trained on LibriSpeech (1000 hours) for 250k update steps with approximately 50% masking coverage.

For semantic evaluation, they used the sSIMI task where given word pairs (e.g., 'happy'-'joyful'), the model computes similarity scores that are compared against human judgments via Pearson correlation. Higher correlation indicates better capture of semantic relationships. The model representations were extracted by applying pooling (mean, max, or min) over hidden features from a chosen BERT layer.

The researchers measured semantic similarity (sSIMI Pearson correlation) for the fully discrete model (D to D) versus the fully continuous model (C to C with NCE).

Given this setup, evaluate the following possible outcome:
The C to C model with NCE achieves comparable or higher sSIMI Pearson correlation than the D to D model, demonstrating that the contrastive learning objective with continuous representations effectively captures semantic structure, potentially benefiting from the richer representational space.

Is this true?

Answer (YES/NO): YES